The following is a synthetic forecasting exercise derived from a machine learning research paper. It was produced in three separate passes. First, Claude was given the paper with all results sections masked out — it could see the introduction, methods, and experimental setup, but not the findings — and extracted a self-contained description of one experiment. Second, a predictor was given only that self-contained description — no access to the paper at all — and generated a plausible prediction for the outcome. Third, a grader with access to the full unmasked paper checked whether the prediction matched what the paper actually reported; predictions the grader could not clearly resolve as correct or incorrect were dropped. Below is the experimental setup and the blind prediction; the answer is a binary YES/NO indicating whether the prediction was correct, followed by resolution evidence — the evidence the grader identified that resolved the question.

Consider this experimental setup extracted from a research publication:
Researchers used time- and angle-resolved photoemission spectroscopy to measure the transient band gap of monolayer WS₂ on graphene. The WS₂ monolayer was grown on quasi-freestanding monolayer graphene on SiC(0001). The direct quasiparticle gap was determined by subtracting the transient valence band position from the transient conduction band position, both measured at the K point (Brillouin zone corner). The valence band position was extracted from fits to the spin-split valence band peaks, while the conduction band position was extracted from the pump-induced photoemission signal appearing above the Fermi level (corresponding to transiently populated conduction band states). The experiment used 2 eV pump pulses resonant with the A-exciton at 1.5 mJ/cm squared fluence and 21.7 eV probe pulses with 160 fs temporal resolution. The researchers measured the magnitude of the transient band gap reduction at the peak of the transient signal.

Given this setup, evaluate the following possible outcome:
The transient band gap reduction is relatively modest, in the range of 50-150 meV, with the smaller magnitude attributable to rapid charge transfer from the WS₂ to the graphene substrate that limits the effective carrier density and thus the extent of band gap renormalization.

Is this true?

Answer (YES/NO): YES